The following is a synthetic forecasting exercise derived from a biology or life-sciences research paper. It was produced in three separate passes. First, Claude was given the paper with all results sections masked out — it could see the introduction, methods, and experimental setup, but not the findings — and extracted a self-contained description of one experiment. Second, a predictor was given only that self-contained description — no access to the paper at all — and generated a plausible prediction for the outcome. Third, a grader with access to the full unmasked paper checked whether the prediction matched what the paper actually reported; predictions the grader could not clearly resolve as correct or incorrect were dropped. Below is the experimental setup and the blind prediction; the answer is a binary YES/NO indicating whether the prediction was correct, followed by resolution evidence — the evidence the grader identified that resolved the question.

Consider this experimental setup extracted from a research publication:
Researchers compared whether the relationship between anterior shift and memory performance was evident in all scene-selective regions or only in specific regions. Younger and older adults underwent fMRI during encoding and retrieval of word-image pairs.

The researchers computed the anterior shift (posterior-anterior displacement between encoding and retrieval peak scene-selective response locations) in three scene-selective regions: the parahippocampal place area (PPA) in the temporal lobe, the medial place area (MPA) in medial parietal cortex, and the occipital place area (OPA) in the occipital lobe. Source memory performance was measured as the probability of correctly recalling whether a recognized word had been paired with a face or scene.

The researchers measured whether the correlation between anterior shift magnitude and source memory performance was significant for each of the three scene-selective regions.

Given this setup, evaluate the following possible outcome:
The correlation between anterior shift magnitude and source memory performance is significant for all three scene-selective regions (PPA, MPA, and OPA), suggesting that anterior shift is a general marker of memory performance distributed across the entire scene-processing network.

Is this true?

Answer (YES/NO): NO